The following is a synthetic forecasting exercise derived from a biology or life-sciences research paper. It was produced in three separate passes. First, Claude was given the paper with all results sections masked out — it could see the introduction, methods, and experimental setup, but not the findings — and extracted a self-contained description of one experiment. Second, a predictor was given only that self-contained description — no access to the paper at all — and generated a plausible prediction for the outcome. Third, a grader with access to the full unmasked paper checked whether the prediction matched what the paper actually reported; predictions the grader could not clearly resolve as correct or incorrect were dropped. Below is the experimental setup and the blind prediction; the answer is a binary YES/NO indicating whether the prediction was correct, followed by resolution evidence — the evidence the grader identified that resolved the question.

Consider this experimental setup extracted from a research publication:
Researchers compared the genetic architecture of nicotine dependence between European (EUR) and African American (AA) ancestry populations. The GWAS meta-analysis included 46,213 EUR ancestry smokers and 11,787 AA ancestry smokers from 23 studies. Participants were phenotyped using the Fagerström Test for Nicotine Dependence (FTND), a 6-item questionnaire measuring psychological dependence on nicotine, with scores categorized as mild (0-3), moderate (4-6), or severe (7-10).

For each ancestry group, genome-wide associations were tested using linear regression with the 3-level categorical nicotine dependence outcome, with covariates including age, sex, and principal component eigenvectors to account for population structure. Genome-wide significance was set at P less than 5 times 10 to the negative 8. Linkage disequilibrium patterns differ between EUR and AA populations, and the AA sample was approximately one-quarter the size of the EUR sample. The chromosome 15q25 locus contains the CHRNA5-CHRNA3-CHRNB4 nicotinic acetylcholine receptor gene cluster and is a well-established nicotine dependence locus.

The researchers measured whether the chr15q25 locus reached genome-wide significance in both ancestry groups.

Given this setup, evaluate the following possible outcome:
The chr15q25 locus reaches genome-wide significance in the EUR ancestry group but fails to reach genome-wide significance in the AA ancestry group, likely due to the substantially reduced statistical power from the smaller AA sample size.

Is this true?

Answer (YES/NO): YES